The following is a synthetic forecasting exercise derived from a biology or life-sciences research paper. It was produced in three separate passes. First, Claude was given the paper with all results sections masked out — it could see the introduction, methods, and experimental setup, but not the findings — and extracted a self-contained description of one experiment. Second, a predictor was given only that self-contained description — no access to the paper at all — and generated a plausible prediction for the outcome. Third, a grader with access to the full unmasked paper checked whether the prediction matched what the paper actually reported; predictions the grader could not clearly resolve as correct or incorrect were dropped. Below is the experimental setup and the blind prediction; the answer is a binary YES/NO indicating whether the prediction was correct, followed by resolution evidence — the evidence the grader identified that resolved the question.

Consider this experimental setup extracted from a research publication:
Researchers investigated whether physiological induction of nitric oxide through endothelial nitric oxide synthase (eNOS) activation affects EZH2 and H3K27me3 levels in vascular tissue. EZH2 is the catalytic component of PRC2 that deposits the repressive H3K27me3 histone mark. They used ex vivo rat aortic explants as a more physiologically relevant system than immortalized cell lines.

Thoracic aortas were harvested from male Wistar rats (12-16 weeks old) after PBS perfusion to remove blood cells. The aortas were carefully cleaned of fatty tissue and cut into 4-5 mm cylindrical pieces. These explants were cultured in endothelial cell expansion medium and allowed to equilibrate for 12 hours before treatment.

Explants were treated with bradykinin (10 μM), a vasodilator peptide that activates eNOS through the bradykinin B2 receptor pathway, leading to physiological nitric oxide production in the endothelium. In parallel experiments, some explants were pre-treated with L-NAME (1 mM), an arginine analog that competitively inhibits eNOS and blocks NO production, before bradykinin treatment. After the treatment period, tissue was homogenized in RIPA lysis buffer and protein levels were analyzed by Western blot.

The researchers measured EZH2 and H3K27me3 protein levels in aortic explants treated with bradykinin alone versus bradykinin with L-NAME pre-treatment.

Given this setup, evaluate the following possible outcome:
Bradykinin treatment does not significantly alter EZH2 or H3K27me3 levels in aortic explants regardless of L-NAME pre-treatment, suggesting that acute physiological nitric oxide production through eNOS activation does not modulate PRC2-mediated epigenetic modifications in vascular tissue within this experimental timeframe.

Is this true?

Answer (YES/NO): NO